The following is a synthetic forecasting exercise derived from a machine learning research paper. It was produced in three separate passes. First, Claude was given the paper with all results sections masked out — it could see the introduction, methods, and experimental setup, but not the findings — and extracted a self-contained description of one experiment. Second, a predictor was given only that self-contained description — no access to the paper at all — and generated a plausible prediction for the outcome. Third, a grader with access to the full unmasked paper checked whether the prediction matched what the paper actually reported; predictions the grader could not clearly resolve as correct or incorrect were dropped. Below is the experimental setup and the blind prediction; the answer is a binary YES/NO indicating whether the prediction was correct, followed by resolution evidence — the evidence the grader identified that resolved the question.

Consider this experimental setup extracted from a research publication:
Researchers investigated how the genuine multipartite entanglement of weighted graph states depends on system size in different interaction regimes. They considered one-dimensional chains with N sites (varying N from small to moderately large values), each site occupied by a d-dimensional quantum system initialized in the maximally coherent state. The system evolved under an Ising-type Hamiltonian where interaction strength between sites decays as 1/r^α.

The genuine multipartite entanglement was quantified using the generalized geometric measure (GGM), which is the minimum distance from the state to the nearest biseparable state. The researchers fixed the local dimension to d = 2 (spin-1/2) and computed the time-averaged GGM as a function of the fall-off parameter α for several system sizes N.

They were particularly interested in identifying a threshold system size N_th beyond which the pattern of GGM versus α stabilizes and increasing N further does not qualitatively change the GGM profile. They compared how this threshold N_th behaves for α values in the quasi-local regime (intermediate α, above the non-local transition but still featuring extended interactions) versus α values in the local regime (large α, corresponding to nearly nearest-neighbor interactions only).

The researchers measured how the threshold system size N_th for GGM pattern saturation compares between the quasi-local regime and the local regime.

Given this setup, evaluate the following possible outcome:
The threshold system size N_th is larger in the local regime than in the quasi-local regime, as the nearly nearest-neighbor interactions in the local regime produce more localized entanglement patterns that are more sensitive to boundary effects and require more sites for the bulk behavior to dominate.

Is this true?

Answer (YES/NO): NO